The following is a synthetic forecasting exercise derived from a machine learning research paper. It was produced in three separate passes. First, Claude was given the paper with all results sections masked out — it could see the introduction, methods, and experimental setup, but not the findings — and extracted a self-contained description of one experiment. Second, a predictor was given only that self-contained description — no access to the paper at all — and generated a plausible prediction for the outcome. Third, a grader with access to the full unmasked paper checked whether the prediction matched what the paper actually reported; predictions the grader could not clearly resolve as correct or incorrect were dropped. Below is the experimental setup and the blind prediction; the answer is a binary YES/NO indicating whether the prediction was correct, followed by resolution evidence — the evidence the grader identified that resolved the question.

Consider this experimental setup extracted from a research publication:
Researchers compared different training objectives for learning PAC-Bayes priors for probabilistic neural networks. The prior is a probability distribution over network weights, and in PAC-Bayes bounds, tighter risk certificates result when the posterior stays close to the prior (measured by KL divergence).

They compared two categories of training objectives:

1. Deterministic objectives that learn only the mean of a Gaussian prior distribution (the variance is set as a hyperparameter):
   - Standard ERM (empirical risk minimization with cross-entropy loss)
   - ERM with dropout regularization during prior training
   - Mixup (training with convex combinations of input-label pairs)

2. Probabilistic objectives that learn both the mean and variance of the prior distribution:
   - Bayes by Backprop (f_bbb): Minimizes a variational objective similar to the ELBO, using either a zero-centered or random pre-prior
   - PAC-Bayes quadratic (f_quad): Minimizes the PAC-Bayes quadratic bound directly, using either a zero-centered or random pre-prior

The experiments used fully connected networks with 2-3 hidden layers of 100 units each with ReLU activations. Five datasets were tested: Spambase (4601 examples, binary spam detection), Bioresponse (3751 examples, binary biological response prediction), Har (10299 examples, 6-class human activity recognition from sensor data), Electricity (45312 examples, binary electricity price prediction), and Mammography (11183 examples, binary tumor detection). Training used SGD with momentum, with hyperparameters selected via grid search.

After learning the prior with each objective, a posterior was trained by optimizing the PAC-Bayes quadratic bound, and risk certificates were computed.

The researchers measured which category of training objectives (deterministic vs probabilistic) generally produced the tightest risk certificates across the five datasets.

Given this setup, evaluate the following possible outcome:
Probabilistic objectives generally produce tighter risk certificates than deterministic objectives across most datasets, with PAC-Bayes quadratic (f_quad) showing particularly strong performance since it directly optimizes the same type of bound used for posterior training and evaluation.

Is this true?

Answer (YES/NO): NO